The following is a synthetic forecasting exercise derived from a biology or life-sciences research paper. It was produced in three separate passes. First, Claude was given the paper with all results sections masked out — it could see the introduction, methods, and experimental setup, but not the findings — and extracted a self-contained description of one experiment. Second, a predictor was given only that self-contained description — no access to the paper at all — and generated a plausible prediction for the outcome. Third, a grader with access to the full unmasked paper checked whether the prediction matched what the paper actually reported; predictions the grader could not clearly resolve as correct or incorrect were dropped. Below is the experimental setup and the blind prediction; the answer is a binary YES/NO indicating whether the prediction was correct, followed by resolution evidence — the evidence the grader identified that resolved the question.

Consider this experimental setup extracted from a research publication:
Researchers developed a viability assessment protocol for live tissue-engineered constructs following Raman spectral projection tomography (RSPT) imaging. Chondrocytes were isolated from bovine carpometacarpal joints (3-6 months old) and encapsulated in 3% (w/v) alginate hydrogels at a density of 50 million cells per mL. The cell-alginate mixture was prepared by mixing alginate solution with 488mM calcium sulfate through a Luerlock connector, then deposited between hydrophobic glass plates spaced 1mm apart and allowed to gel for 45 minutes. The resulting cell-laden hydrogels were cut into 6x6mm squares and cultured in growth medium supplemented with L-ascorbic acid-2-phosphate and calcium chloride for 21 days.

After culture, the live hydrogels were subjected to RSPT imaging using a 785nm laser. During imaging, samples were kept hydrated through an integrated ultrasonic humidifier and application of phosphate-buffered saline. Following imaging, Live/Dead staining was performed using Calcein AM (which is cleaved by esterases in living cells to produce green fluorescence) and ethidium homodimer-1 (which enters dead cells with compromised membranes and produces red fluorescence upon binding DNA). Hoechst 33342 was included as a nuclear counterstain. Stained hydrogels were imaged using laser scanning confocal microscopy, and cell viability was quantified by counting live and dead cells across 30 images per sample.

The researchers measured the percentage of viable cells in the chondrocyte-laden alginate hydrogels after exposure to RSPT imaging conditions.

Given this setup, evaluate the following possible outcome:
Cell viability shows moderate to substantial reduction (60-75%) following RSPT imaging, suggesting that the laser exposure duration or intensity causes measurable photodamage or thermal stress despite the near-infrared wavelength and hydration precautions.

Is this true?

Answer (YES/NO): NO